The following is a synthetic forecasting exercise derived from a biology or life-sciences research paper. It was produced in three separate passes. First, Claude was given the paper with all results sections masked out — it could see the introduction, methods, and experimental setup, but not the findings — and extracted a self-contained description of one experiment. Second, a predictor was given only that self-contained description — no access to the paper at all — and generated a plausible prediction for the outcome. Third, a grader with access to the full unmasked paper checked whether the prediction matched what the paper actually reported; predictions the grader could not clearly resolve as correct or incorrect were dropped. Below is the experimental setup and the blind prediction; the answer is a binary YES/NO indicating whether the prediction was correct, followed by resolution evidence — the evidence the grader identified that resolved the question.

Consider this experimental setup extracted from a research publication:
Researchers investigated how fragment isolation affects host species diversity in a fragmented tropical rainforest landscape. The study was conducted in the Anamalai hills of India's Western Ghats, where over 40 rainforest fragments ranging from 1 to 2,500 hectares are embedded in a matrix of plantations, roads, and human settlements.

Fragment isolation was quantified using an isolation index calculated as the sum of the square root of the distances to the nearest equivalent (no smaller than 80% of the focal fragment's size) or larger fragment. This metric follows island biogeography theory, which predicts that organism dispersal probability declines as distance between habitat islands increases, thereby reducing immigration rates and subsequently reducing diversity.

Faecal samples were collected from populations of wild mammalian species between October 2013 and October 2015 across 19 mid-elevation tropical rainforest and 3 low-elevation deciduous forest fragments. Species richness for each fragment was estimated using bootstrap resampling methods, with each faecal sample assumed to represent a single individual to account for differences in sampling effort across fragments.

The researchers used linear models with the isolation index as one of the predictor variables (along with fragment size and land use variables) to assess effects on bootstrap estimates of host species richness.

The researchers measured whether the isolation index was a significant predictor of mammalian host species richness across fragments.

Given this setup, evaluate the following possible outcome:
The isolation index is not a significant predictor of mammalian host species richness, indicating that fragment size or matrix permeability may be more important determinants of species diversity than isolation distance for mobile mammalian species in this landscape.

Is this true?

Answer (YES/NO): NO